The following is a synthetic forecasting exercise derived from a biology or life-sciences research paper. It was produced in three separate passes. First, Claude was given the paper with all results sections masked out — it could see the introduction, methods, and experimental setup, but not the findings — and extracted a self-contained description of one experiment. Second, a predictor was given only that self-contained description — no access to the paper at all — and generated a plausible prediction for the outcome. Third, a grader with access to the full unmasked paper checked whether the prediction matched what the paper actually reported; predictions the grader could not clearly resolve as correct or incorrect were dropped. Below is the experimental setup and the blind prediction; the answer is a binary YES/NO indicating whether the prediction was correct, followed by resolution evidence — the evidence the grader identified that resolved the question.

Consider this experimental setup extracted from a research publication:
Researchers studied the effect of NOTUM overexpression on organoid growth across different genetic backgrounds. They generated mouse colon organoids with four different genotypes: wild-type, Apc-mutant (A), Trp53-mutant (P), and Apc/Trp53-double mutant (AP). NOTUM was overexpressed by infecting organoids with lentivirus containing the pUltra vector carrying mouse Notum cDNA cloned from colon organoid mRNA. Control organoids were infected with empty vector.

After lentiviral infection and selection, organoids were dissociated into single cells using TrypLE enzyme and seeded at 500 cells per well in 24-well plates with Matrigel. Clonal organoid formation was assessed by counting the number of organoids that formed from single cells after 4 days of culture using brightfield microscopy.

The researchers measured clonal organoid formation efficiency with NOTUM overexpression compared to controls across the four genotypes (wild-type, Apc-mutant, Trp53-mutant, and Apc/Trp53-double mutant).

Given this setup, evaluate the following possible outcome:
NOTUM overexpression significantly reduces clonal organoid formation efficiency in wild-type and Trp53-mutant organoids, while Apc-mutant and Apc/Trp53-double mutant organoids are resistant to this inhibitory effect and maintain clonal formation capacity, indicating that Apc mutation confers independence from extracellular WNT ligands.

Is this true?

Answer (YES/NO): NO